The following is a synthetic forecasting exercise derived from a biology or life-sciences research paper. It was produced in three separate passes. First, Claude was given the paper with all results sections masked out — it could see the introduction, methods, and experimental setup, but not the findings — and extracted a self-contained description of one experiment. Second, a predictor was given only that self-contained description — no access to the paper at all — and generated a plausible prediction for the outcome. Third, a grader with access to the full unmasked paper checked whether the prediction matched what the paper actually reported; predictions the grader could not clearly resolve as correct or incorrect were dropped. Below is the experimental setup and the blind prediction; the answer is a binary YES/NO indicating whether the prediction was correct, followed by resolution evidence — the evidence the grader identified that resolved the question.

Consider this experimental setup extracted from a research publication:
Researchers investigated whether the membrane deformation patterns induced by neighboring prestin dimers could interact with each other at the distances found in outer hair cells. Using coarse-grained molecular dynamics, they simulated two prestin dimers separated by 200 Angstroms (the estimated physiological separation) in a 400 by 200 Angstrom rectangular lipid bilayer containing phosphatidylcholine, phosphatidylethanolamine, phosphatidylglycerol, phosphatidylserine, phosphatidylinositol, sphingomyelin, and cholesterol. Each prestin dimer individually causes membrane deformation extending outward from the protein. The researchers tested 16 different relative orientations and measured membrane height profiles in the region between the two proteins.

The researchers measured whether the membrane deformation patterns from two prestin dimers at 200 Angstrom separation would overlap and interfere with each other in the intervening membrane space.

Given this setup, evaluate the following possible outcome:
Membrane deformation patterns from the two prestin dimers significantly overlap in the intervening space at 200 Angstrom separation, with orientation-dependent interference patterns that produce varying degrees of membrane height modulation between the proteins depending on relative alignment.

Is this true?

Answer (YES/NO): YES